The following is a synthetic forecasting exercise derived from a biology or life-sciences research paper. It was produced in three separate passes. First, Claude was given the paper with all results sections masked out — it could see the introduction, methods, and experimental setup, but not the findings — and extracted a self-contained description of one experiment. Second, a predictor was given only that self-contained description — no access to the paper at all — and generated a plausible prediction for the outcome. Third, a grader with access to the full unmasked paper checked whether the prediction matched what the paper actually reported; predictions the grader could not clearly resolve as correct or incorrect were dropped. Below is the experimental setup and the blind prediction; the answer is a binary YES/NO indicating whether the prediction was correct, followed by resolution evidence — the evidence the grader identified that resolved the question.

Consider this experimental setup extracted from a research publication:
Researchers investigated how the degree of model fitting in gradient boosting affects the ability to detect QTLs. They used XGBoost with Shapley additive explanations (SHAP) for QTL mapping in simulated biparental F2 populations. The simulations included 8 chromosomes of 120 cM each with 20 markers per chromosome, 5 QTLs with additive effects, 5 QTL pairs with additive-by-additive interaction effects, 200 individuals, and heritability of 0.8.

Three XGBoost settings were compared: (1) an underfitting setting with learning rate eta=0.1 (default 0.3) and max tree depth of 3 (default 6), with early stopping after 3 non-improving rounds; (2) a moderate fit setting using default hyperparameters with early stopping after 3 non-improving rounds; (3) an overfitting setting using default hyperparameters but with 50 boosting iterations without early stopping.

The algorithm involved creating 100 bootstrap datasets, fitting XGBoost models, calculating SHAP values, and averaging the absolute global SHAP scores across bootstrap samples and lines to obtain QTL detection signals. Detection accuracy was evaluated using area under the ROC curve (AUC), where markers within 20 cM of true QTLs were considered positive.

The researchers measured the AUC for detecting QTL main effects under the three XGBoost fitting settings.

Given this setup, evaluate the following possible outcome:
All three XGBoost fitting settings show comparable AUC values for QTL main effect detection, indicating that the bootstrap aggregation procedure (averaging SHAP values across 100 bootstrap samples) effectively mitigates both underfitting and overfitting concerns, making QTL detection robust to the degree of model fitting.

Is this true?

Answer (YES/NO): NO